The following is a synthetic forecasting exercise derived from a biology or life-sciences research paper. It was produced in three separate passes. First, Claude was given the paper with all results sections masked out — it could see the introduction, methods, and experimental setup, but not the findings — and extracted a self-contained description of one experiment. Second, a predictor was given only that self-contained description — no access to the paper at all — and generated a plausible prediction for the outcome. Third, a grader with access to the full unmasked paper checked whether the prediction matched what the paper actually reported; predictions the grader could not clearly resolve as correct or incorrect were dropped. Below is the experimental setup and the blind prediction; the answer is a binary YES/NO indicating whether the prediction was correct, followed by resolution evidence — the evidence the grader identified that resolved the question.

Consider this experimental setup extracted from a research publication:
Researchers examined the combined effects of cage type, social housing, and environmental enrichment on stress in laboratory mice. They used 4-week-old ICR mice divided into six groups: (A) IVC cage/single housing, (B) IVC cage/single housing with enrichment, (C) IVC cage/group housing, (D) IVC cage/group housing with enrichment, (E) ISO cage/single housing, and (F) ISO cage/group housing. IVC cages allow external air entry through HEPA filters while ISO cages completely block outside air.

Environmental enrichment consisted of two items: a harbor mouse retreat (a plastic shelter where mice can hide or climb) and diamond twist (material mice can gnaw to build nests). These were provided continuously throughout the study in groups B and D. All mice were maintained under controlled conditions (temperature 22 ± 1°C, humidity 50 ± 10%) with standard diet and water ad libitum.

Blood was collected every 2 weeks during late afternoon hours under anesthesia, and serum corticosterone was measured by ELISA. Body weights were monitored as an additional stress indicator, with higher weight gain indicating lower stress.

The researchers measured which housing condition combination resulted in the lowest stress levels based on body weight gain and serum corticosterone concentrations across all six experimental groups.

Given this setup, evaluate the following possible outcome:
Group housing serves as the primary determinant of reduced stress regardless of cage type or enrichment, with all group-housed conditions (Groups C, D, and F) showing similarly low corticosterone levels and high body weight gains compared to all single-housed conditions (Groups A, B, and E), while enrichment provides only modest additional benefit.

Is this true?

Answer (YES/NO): NO